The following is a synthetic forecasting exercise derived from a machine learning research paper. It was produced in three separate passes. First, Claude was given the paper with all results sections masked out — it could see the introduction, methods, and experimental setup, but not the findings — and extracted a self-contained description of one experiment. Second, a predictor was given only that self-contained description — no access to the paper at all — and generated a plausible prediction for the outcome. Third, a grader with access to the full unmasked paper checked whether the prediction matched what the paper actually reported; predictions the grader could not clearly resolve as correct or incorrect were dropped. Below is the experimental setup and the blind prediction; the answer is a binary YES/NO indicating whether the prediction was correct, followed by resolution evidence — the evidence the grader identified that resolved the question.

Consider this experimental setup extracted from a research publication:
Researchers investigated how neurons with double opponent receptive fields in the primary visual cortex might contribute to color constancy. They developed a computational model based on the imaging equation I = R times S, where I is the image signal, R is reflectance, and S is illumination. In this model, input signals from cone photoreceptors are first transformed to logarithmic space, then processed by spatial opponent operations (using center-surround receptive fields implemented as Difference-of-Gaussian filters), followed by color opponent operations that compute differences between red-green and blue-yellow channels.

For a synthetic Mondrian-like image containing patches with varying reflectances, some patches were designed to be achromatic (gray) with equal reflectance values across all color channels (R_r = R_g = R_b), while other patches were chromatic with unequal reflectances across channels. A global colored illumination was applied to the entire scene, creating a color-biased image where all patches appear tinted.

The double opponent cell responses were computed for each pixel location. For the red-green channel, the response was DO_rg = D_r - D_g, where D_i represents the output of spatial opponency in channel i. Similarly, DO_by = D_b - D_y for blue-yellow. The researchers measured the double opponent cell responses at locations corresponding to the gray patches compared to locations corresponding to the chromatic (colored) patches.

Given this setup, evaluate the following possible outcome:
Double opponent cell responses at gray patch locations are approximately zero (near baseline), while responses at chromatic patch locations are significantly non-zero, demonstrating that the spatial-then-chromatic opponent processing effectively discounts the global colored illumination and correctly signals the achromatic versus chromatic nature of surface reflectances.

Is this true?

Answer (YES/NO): YES